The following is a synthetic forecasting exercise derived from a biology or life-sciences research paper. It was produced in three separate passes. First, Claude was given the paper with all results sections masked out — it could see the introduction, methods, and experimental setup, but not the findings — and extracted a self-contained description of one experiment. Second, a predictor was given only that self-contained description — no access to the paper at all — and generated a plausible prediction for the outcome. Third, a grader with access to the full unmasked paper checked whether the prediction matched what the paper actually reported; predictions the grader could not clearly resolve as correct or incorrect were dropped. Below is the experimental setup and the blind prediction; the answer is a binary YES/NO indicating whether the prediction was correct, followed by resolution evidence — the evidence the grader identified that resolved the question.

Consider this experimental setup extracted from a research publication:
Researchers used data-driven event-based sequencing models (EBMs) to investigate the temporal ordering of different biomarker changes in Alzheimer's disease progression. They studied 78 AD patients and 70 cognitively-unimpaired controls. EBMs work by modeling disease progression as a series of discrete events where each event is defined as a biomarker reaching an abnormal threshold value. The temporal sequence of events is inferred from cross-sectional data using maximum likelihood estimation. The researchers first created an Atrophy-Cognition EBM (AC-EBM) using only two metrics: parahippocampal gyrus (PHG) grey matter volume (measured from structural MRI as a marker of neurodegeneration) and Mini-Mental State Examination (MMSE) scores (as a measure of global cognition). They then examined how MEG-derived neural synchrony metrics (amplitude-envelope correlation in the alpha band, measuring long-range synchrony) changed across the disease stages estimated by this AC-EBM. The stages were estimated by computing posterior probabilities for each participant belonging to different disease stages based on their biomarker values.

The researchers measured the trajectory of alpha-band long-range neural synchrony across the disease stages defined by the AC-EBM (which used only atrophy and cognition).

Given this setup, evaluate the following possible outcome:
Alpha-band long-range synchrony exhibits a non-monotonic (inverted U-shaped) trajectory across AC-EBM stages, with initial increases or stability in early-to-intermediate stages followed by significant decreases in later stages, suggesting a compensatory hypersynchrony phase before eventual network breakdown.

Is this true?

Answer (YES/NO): NO